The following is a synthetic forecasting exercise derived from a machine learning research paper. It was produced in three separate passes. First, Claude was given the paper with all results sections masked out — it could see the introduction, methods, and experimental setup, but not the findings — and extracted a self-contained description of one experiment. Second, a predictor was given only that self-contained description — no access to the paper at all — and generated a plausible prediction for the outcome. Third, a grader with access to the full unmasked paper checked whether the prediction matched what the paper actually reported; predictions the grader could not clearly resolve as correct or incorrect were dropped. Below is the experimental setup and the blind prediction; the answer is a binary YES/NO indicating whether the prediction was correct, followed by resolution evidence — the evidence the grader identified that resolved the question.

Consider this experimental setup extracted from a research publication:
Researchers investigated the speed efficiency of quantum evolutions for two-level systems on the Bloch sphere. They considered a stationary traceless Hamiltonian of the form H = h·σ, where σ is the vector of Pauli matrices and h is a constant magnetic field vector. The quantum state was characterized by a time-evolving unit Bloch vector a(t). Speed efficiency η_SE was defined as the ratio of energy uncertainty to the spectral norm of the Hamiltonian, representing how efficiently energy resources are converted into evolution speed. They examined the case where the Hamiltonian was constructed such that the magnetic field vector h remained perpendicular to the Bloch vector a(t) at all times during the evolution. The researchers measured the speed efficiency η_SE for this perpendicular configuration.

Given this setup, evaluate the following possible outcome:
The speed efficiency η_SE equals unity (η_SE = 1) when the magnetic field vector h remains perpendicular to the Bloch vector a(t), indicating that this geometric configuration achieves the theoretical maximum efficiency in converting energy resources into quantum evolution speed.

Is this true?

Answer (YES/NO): YES